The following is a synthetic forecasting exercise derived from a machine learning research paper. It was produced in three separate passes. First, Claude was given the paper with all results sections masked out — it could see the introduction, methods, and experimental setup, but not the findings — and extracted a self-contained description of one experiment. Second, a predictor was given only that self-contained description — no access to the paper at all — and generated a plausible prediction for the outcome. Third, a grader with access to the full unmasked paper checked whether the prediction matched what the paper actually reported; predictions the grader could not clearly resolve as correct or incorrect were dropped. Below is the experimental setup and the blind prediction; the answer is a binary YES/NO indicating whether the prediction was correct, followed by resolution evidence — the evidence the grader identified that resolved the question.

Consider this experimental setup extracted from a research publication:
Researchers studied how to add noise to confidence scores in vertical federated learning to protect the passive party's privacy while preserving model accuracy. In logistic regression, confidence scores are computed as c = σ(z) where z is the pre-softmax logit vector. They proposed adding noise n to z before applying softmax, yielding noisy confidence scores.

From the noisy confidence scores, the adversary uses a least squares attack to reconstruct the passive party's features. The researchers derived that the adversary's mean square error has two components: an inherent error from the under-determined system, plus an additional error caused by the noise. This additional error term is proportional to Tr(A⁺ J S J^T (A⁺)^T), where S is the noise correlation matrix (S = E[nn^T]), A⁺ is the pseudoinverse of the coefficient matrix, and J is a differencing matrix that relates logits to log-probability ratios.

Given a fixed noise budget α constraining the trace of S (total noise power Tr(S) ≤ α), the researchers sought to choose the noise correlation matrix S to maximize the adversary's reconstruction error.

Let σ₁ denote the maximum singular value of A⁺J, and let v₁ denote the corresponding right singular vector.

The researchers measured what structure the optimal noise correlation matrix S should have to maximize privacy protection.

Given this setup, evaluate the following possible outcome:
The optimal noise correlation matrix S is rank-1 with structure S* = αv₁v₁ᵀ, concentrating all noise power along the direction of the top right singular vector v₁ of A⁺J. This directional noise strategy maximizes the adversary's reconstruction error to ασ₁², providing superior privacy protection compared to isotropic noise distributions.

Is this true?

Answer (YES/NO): YES